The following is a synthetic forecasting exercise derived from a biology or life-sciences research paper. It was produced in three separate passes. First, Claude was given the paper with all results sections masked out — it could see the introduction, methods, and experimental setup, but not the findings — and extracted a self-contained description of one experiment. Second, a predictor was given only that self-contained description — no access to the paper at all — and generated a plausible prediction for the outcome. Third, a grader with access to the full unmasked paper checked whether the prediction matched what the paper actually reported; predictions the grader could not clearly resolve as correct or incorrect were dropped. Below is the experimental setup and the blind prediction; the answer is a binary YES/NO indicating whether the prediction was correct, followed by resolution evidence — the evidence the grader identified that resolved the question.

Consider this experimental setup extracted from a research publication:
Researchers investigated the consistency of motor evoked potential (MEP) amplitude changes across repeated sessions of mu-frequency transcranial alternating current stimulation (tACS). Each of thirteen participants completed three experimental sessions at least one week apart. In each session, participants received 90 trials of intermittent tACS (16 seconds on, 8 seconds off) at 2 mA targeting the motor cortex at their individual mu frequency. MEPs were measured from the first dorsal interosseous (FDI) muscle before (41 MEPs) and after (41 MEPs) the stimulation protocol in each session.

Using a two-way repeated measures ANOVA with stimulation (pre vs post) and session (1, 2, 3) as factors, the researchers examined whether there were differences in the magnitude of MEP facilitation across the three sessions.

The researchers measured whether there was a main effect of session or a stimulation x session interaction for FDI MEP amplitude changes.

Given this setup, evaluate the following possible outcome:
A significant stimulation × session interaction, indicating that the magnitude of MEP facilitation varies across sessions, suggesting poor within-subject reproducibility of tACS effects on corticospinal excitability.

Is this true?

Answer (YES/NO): NO